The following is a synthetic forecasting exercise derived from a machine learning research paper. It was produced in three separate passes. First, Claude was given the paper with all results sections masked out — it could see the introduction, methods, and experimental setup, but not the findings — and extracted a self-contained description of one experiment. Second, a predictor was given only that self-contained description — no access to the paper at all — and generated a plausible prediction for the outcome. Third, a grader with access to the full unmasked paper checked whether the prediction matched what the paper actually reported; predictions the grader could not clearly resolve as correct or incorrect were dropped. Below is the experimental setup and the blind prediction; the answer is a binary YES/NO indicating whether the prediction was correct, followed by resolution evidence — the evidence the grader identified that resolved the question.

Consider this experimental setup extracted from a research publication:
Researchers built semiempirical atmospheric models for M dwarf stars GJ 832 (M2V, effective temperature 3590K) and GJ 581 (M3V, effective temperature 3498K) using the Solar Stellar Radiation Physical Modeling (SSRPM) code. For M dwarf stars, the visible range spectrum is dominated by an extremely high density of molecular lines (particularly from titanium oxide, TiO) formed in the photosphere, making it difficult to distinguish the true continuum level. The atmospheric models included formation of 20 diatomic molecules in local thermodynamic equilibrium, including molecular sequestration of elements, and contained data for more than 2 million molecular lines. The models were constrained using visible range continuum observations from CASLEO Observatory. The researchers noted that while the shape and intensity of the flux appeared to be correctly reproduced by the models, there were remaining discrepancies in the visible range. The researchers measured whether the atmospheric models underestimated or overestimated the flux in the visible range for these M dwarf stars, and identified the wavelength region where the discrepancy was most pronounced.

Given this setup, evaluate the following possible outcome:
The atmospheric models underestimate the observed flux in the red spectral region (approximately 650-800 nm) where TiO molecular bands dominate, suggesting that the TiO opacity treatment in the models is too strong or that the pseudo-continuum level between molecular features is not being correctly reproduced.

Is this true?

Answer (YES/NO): NO